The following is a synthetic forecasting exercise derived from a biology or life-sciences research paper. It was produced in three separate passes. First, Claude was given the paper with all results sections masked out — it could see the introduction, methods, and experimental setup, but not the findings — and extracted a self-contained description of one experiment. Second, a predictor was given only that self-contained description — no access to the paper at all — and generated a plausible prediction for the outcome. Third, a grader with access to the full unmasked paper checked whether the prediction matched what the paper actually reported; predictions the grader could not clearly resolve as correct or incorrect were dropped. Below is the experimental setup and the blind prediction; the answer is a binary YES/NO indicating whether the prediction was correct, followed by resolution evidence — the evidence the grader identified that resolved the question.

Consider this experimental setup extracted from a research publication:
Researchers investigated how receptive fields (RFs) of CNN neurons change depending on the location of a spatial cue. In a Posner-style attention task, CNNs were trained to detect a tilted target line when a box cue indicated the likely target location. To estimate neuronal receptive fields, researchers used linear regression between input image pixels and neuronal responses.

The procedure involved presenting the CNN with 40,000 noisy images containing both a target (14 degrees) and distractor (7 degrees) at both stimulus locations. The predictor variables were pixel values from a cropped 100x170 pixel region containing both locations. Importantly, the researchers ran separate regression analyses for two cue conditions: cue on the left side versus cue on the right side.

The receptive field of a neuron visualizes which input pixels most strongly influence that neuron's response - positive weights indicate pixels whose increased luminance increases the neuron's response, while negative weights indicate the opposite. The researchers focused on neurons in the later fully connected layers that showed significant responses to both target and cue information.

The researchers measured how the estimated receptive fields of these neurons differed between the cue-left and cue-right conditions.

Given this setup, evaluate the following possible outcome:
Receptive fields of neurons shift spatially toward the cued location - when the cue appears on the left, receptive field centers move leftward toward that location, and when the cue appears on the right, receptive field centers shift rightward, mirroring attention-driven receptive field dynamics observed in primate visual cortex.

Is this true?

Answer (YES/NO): NO